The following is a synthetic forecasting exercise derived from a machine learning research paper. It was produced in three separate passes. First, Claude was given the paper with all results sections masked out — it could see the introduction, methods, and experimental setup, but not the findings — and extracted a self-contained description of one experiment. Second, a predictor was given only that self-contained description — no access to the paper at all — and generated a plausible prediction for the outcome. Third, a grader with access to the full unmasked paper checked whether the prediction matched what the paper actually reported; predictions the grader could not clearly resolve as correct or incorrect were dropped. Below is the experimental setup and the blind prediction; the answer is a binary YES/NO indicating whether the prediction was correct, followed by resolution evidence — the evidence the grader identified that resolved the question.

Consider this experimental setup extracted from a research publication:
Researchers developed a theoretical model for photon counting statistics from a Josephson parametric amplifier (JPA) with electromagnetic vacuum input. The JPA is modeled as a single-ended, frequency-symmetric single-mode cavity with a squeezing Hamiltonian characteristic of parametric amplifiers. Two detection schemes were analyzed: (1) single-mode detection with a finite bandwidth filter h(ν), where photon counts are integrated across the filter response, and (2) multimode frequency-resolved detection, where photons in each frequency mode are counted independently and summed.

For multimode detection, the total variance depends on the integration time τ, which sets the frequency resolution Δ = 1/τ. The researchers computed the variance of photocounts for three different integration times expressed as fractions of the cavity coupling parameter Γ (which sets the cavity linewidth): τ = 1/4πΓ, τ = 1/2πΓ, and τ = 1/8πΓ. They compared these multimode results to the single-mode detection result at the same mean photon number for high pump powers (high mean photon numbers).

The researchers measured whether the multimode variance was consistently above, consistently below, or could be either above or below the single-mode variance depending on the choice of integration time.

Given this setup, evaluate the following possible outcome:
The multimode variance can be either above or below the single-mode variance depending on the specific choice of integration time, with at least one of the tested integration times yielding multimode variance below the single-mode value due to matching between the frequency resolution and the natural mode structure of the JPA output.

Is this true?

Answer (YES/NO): YES